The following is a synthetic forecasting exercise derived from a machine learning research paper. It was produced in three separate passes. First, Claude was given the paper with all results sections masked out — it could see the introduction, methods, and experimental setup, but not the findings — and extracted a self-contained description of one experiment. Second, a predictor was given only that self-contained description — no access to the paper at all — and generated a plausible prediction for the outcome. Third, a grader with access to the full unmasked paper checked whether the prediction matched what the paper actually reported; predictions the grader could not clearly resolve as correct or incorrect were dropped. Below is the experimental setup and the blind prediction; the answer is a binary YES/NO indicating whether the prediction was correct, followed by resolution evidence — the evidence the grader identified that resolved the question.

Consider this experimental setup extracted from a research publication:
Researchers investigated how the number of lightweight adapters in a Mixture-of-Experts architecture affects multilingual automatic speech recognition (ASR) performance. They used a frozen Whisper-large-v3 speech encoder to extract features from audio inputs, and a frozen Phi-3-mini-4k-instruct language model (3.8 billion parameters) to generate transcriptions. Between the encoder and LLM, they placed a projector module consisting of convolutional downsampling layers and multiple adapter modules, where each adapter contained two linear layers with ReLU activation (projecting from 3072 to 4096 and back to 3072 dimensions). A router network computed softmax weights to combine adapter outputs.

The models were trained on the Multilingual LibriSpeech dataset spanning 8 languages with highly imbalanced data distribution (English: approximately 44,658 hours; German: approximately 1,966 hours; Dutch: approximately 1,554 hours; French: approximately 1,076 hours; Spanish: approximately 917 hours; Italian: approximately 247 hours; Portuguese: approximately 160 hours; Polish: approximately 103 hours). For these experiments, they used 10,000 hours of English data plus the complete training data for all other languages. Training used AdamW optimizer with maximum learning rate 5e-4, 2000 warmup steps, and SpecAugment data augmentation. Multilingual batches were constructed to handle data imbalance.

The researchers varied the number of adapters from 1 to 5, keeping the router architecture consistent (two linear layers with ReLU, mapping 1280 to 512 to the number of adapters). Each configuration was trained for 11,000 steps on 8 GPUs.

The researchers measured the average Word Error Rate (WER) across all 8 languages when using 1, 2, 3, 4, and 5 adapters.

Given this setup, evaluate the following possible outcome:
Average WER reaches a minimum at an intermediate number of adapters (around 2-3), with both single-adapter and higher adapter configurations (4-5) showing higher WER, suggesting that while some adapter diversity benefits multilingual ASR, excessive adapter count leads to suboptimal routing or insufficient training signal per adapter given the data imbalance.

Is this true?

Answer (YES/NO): NO